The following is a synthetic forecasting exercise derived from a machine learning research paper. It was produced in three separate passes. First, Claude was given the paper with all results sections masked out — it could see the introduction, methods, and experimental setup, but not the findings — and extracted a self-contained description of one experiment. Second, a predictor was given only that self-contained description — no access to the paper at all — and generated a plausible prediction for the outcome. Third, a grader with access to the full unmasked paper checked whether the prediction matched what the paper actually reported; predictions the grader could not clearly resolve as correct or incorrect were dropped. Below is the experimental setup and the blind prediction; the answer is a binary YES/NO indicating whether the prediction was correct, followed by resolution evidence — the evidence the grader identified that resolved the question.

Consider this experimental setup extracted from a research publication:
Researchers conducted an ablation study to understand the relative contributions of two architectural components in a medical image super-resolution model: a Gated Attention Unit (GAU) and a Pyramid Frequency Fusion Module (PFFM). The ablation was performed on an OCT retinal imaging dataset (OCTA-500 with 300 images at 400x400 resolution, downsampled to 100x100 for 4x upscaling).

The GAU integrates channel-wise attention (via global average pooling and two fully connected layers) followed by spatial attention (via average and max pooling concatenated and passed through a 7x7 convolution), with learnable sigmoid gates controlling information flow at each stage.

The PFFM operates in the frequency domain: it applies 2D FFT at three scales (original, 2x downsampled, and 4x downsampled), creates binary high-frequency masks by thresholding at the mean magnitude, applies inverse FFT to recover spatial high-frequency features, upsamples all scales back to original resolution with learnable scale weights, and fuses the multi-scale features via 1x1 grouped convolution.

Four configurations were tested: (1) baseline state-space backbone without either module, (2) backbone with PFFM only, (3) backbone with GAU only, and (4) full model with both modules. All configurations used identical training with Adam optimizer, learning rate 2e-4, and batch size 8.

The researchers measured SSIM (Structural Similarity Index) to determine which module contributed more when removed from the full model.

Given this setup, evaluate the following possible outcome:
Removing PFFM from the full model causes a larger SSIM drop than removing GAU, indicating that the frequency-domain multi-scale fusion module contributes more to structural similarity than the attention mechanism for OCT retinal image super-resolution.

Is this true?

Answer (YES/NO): YES